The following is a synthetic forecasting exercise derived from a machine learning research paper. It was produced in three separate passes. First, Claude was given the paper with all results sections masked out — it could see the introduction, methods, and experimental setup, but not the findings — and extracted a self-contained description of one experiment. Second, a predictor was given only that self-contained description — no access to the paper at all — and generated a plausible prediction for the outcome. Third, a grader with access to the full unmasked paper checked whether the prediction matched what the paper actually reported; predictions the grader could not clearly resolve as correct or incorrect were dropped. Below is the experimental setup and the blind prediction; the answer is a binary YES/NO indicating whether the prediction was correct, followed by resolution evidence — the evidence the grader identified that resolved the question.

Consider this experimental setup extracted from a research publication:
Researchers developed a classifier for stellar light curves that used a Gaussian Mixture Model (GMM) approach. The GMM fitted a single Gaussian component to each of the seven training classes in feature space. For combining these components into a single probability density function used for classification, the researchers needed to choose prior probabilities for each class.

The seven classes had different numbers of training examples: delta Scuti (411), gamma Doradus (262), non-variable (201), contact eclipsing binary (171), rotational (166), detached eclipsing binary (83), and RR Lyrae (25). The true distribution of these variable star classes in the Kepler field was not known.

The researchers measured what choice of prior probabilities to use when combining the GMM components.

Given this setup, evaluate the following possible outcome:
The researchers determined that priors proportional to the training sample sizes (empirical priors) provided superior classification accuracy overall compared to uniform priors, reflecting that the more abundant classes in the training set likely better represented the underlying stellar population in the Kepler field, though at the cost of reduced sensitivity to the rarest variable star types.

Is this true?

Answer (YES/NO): NO